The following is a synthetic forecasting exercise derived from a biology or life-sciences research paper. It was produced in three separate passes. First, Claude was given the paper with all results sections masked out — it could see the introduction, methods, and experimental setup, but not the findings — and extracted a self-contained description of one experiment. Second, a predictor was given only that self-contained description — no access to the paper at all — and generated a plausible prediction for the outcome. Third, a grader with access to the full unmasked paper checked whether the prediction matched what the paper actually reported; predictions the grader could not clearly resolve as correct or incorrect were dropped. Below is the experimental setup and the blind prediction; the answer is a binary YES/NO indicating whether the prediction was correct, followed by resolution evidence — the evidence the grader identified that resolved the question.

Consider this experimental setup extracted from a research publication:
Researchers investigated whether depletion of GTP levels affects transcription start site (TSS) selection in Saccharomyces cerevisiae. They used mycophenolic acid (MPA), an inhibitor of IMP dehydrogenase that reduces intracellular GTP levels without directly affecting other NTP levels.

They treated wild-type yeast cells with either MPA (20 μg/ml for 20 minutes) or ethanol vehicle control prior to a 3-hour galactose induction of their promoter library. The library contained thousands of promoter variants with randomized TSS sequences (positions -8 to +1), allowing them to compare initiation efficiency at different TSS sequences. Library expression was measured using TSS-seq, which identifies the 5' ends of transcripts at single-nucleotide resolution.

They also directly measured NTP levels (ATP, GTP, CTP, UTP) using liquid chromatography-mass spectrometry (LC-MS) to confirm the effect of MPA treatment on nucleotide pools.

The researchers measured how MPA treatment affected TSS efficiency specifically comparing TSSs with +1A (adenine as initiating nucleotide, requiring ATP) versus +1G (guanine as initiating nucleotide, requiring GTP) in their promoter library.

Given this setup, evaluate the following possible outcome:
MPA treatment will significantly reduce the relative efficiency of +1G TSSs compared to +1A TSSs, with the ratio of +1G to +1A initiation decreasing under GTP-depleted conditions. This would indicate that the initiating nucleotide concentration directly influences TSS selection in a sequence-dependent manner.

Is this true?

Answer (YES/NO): YES